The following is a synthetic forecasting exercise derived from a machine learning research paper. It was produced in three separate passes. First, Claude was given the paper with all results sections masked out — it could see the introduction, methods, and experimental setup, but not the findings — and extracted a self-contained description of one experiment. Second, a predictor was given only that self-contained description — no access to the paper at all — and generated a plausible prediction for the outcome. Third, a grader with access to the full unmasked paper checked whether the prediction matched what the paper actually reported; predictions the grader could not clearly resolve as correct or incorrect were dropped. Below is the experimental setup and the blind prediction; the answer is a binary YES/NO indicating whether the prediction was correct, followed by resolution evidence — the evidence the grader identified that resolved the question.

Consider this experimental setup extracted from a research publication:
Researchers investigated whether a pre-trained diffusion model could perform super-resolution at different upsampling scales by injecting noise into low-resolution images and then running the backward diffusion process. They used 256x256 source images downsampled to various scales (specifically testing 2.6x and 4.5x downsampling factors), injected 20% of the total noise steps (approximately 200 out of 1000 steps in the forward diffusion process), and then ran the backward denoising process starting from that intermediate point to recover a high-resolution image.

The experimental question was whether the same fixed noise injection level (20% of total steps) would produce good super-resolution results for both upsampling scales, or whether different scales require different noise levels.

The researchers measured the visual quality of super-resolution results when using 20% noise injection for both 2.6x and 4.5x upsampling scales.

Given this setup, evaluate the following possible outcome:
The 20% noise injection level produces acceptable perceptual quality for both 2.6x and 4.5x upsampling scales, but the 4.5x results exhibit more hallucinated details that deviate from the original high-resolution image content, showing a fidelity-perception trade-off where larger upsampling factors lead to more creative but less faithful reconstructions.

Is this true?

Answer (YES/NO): NO